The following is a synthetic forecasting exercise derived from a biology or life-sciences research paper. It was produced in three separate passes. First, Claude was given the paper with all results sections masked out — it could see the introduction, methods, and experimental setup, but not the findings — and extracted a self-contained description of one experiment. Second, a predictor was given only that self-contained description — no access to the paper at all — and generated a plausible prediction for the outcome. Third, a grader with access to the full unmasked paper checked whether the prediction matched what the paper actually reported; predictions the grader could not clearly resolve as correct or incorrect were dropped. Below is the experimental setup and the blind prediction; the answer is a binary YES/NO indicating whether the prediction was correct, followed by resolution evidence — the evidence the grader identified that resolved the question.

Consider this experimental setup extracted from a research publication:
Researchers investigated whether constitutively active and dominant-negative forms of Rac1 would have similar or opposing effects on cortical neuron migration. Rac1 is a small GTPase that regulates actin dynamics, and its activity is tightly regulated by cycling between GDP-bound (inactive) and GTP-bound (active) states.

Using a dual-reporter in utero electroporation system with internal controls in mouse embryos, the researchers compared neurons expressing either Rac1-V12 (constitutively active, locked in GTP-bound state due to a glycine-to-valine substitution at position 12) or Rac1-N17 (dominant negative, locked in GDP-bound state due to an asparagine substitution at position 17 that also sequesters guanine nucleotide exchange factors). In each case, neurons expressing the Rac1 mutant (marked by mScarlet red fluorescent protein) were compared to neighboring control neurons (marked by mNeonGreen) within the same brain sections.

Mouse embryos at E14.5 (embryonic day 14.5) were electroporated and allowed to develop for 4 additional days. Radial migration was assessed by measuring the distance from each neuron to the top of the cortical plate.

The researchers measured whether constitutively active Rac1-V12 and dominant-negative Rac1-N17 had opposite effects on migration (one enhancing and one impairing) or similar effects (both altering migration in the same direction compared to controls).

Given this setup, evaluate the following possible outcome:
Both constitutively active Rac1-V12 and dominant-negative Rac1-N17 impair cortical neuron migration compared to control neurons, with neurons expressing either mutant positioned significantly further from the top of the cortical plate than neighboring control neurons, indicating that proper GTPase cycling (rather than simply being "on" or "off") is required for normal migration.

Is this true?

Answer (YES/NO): YES